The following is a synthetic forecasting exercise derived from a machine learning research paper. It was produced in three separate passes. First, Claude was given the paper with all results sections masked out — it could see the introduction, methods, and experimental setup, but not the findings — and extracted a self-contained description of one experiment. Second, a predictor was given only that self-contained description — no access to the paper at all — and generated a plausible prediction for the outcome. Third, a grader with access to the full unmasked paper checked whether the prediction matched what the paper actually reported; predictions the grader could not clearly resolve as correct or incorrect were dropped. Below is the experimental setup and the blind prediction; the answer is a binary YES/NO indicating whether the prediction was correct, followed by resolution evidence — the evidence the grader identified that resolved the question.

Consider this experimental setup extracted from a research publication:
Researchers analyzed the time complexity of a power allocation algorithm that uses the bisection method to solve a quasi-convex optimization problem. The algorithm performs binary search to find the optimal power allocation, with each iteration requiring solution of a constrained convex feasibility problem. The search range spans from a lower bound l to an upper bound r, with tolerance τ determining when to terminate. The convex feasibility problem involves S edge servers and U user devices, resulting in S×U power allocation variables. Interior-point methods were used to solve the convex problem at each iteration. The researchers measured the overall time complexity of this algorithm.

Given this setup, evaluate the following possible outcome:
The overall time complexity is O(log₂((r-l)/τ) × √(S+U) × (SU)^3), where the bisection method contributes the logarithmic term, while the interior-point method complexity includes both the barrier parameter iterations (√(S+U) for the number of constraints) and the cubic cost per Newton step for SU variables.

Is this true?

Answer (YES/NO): NO